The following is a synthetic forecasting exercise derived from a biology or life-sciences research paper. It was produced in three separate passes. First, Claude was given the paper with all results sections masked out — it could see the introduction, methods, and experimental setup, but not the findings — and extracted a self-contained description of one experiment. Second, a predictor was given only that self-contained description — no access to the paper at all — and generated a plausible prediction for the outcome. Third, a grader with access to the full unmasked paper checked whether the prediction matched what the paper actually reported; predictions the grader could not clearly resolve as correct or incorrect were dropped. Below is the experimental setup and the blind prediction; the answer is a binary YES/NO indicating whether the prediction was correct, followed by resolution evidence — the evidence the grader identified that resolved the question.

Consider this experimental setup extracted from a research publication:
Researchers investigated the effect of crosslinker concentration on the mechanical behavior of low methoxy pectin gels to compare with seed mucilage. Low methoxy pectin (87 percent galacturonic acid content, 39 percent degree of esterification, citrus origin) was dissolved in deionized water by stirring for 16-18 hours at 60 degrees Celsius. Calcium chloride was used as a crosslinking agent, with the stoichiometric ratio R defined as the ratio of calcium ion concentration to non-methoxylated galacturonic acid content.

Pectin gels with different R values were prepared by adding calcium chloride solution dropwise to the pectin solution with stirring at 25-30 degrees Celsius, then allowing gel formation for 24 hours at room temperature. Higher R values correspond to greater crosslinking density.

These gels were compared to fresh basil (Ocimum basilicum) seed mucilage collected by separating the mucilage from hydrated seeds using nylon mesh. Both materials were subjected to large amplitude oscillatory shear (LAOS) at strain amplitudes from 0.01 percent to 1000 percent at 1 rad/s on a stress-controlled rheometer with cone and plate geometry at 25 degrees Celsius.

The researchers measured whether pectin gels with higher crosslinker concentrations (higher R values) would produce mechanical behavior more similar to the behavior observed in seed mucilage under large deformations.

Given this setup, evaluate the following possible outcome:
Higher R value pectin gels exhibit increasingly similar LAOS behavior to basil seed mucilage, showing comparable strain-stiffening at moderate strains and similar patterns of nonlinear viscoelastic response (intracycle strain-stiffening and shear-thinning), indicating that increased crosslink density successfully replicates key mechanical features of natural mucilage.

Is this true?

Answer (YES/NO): NO